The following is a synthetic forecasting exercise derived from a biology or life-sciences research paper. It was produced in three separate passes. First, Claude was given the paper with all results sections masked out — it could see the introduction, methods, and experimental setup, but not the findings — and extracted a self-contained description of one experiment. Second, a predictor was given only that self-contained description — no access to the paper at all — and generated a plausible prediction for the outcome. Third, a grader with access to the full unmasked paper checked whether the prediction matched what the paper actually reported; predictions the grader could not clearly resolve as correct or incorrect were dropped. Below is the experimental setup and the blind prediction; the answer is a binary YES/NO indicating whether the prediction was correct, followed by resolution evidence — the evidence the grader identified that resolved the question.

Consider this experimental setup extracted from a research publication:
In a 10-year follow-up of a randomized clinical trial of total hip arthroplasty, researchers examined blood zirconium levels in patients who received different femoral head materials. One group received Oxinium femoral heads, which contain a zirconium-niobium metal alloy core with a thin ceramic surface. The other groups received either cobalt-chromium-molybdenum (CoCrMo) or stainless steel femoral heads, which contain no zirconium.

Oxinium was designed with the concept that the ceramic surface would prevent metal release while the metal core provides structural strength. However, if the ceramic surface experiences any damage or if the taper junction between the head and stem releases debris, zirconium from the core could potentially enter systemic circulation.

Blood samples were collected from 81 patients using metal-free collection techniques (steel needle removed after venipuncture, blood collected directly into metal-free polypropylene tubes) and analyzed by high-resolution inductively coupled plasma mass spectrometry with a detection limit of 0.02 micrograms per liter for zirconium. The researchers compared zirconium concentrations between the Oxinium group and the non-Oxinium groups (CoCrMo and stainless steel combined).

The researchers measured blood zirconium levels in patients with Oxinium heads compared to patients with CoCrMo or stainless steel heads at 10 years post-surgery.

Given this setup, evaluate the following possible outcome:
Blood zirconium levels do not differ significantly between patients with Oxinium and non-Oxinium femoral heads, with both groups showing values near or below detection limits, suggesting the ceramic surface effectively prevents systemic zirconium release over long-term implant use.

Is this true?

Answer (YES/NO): NO